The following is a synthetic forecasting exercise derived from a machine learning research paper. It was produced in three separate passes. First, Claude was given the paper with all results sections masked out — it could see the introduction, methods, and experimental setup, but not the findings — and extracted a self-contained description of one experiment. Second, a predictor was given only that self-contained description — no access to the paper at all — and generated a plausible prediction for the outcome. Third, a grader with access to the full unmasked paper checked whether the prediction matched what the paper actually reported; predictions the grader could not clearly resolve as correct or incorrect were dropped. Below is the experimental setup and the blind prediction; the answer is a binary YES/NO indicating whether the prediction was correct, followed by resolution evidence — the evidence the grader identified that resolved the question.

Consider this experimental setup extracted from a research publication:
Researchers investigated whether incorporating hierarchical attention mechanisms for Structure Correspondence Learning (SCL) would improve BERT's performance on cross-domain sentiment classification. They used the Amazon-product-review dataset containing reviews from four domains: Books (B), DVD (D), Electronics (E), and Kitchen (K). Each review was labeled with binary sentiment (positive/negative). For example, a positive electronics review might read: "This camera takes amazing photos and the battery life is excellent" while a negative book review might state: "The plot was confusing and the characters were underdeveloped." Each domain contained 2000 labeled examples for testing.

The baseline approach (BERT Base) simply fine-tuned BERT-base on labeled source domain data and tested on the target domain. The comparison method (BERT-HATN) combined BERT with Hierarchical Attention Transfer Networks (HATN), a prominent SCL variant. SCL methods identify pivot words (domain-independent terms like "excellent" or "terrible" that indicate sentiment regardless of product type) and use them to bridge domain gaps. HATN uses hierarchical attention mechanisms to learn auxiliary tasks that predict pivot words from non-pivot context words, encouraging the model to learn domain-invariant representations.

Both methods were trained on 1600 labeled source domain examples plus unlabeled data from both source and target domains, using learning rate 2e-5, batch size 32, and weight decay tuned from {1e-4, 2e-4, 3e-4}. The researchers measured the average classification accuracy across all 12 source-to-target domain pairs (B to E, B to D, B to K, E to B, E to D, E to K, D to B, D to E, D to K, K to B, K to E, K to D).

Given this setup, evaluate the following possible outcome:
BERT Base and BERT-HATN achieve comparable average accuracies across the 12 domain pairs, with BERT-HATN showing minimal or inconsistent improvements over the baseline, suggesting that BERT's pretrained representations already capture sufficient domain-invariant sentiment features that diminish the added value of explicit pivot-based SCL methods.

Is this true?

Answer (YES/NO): NO